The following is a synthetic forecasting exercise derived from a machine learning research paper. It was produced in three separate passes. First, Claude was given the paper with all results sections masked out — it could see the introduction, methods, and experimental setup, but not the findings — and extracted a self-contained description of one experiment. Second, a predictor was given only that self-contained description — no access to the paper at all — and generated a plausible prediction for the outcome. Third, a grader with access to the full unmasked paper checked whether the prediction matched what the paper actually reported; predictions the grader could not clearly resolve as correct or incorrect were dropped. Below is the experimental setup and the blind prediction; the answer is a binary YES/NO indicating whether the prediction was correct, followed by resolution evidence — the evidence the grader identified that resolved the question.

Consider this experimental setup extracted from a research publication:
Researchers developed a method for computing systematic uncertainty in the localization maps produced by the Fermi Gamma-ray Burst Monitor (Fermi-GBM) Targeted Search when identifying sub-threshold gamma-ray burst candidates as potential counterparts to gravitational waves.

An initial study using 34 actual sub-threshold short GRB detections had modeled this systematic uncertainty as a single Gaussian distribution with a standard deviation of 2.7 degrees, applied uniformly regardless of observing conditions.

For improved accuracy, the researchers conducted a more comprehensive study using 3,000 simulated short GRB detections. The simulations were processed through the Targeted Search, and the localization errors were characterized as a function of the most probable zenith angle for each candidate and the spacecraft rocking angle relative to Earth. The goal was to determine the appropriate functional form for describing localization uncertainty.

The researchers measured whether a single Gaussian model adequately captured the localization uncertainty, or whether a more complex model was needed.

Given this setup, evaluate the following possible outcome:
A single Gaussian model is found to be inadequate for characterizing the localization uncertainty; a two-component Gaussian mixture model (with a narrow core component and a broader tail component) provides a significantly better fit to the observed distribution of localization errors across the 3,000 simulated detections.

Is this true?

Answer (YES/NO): YES